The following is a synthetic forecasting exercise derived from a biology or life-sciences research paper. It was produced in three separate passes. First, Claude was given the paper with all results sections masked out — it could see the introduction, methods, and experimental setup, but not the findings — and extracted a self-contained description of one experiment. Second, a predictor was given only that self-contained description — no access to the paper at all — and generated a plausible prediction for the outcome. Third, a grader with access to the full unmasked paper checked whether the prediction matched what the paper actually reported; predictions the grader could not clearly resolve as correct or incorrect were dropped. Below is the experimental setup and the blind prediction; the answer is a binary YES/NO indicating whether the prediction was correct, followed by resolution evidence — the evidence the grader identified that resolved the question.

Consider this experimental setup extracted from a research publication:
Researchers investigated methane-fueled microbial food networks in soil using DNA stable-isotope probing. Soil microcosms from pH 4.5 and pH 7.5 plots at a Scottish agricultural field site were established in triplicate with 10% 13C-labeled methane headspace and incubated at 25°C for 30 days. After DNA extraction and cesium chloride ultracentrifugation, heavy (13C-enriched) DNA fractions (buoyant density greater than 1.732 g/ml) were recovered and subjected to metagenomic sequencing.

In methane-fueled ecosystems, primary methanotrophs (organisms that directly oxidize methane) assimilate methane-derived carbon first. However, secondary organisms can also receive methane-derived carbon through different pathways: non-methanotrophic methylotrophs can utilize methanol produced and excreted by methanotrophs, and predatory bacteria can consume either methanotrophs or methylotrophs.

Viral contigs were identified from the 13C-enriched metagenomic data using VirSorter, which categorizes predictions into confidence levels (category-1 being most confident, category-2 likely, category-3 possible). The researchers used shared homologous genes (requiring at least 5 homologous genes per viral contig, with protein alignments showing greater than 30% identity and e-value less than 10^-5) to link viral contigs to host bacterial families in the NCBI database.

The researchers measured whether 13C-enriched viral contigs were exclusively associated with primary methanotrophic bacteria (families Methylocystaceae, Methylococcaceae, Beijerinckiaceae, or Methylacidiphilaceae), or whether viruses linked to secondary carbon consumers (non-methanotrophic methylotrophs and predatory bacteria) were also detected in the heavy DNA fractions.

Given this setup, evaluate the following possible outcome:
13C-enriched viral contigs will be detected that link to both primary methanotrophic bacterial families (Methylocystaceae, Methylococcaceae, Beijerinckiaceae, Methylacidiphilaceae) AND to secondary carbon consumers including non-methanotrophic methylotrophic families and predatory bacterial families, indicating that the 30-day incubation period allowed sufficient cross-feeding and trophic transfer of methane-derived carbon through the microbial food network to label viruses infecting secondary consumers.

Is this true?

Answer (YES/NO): YES